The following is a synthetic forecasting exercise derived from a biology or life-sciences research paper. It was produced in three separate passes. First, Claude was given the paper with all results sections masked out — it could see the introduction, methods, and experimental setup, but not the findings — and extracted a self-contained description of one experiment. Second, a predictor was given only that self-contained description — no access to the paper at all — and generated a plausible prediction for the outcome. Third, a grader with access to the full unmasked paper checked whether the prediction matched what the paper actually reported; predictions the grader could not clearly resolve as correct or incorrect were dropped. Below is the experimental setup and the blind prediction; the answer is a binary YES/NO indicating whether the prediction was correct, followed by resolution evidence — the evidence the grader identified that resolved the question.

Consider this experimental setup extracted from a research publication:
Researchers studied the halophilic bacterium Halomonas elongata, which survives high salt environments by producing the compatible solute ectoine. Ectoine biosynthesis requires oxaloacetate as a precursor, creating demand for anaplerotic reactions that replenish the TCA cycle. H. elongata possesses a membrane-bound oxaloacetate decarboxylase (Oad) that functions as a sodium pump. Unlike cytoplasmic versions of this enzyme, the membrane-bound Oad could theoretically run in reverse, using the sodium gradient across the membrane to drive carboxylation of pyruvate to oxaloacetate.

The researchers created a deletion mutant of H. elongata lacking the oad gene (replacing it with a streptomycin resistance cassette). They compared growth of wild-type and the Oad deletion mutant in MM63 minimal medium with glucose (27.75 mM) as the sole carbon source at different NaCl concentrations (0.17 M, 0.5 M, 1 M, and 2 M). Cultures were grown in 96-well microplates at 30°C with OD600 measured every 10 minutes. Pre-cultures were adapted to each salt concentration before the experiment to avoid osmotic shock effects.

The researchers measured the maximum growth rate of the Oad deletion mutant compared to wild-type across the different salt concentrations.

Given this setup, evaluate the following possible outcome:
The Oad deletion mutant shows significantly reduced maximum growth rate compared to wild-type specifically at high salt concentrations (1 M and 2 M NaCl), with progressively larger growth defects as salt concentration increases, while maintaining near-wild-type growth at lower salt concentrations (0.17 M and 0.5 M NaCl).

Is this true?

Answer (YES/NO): NO